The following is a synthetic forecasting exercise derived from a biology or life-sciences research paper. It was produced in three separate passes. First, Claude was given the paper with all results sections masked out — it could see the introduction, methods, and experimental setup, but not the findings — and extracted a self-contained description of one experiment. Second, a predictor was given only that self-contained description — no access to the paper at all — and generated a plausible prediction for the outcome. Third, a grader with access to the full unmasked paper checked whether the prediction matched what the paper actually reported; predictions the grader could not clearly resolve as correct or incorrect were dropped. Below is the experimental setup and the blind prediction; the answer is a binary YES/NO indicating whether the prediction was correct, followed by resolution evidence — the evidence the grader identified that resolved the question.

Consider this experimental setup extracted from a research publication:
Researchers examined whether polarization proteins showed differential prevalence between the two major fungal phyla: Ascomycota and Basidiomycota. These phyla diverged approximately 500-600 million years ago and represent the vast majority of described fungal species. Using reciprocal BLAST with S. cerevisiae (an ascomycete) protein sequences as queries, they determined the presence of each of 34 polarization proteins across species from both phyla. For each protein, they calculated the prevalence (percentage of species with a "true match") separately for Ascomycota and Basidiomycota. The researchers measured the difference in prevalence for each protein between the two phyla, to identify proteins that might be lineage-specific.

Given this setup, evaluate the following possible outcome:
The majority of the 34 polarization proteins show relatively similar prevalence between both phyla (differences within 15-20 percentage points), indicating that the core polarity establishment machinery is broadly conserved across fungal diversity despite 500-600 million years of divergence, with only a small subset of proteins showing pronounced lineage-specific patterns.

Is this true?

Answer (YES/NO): NO